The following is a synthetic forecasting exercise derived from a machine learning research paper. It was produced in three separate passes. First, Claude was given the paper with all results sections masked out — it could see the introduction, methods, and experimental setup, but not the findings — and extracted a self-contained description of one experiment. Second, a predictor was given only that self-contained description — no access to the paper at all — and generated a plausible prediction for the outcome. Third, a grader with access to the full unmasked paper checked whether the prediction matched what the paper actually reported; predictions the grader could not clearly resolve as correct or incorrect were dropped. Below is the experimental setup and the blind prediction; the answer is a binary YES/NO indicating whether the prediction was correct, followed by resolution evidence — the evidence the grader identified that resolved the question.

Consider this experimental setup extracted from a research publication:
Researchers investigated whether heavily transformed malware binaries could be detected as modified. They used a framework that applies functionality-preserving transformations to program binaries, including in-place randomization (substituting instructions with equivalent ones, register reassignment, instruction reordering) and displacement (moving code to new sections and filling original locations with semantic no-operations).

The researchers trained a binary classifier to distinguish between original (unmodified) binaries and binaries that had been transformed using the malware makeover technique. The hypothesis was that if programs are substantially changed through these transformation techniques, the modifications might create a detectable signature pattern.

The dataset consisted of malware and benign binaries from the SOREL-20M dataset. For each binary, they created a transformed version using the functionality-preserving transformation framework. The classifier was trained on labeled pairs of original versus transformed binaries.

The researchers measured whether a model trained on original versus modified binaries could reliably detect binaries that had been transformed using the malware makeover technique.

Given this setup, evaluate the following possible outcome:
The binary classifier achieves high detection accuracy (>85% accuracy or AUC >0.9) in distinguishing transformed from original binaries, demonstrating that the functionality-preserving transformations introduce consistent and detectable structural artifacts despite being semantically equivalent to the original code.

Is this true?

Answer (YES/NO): NO